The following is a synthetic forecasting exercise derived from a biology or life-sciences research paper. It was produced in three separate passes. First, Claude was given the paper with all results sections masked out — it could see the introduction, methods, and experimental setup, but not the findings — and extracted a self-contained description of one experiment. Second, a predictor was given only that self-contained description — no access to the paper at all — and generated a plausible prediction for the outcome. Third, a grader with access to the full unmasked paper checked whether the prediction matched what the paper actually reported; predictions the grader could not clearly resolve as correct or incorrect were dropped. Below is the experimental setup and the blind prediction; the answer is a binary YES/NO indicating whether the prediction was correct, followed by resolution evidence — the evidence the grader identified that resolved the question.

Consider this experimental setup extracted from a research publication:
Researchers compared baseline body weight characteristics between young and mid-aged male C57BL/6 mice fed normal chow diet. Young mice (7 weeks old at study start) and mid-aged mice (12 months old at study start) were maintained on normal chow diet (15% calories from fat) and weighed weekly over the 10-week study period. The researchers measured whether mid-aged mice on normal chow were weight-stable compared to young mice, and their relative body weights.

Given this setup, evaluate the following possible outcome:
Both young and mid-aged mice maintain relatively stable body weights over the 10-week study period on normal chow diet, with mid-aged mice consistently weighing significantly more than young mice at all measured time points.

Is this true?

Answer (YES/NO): NO